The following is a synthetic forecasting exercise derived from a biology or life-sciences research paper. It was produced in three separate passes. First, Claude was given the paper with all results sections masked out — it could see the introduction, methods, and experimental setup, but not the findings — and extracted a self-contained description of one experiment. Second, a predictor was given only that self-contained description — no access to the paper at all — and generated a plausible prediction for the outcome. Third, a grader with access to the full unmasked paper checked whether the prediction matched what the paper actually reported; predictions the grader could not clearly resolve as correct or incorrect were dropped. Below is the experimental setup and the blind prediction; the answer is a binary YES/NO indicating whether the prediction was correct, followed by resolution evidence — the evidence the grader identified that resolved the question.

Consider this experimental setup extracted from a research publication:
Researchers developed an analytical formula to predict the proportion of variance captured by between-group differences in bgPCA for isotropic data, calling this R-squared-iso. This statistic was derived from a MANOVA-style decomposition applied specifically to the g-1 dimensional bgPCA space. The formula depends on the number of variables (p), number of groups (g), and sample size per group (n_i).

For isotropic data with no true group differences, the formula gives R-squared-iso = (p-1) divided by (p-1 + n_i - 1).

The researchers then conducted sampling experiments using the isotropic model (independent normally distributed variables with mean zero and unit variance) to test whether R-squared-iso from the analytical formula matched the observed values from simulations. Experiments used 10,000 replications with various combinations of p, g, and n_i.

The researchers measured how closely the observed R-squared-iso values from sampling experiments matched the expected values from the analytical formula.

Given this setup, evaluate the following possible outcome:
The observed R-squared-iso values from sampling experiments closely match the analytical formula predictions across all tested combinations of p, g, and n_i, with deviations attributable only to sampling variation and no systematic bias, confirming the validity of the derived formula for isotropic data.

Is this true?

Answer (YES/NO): YES